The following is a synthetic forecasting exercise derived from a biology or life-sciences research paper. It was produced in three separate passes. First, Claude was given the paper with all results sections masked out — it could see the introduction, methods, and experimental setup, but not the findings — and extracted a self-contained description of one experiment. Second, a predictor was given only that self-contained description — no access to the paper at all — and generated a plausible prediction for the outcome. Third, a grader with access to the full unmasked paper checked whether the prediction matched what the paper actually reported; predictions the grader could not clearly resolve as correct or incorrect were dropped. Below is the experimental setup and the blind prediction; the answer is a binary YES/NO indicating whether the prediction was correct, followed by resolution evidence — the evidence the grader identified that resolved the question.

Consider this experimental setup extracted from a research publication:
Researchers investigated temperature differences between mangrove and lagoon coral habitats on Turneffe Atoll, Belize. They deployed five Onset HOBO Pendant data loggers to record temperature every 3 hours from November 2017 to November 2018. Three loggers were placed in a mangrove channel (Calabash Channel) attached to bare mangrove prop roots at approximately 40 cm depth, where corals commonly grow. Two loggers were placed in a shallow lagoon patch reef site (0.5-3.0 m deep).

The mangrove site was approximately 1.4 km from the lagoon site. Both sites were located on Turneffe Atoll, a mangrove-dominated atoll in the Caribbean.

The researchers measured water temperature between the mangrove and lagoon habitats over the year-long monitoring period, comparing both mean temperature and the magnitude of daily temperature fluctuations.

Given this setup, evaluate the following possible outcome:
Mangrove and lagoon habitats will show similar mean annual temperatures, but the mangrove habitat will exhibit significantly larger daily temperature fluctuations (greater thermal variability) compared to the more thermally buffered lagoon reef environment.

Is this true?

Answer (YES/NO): NO